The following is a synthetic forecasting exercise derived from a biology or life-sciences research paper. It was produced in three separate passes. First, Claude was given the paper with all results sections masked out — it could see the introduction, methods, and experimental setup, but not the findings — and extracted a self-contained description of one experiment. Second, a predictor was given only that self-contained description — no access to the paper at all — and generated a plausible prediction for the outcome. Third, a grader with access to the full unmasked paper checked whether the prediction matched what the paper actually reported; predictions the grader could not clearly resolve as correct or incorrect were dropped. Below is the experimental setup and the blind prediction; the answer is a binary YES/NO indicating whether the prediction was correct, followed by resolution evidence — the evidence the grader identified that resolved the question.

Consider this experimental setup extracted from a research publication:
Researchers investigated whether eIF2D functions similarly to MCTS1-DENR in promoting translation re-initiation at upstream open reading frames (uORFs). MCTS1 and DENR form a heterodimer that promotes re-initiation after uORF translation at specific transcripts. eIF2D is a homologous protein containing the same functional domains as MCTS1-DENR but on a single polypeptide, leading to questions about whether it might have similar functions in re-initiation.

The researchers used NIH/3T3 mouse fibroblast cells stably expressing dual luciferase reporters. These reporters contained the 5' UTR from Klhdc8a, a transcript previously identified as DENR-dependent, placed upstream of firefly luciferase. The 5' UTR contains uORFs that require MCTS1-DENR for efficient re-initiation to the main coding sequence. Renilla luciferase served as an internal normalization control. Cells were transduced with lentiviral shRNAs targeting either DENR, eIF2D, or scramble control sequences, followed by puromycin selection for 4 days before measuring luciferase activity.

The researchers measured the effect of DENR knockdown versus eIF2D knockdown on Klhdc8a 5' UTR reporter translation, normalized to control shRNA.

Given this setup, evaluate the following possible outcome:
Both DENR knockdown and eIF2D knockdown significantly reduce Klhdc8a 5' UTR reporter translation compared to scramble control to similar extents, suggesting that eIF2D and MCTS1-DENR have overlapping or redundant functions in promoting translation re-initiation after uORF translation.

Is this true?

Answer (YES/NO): NO